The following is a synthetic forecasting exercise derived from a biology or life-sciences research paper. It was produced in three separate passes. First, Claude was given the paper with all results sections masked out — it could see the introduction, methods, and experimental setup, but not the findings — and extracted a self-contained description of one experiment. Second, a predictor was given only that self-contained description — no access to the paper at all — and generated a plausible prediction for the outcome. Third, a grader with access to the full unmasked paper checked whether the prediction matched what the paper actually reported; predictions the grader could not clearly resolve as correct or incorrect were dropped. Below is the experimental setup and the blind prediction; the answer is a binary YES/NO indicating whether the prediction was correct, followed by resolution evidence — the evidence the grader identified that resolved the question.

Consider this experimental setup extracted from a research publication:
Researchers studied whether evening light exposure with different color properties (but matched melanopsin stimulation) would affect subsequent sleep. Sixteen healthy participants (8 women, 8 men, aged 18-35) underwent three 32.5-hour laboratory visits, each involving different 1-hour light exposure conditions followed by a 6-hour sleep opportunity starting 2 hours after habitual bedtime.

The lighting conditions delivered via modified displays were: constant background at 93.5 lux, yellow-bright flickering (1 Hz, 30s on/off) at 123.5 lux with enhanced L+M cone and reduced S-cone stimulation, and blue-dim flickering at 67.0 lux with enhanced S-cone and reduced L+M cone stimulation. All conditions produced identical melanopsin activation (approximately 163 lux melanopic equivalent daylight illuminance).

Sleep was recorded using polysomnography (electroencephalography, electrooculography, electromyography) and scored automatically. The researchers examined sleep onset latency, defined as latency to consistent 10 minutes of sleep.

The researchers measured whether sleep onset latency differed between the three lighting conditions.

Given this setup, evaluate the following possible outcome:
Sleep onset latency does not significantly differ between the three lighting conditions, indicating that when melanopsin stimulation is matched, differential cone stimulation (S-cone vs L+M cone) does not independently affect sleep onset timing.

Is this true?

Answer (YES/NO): YES